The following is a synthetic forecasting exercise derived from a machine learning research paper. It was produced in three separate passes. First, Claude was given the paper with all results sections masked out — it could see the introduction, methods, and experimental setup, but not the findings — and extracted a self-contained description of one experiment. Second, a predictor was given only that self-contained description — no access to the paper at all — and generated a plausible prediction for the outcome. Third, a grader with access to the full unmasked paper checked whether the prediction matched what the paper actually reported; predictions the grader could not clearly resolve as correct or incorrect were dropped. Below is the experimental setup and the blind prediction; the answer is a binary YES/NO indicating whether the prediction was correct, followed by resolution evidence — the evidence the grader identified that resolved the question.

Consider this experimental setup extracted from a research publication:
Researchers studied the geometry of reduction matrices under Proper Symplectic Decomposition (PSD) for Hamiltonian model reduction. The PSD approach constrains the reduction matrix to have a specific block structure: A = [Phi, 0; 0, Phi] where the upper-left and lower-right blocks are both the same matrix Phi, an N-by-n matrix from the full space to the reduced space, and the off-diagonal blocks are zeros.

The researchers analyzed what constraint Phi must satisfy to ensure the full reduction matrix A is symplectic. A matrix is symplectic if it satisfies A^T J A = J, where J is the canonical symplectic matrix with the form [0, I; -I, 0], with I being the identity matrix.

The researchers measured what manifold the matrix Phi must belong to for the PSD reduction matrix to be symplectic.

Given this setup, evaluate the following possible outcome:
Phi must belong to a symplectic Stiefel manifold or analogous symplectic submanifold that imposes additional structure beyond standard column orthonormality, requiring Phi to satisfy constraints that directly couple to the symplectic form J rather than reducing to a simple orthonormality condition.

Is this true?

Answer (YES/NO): NO